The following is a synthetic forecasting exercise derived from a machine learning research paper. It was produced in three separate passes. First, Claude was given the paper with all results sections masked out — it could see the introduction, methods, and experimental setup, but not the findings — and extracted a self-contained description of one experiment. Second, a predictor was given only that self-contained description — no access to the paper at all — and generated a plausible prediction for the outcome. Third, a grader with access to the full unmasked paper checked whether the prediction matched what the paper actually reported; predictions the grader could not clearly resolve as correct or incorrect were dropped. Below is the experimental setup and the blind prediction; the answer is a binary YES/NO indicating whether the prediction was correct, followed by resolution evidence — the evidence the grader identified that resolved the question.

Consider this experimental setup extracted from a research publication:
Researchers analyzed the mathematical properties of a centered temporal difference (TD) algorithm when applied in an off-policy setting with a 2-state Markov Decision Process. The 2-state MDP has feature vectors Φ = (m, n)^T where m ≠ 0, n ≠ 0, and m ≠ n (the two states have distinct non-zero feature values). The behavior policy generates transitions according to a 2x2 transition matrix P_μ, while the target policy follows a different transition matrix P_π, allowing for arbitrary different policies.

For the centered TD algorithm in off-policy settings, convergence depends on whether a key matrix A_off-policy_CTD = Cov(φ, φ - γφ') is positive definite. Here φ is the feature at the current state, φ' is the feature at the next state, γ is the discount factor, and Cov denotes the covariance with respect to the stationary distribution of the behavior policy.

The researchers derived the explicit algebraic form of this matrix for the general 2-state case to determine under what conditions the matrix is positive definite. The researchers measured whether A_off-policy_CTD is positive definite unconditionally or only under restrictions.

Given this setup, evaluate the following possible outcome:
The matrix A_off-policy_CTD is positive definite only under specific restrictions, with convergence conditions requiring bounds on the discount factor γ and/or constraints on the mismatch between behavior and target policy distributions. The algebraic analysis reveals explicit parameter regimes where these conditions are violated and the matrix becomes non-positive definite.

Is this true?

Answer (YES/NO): NO